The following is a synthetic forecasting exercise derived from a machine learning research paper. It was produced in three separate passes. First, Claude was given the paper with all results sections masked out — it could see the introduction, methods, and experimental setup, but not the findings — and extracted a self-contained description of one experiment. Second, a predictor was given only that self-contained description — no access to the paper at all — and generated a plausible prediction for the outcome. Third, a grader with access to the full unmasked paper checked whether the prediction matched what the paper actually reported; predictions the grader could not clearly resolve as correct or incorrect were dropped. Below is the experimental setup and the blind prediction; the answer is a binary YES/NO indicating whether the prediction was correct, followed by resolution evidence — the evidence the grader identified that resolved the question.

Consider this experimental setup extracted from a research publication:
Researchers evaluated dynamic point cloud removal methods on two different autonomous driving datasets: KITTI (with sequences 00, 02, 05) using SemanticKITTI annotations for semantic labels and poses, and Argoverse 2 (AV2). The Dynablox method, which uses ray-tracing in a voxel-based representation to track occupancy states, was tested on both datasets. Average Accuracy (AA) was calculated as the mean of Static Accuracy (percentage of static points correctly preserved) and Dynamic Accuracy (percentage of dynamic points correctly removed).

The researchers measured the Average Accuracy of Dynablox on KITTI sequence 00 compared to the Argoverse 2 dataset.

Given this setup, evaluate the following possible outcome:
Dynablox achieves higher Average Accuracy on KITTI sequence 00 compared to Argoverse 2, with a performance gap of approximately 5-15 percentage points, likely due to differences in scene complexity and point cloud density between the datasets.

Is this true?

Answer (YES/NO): NO